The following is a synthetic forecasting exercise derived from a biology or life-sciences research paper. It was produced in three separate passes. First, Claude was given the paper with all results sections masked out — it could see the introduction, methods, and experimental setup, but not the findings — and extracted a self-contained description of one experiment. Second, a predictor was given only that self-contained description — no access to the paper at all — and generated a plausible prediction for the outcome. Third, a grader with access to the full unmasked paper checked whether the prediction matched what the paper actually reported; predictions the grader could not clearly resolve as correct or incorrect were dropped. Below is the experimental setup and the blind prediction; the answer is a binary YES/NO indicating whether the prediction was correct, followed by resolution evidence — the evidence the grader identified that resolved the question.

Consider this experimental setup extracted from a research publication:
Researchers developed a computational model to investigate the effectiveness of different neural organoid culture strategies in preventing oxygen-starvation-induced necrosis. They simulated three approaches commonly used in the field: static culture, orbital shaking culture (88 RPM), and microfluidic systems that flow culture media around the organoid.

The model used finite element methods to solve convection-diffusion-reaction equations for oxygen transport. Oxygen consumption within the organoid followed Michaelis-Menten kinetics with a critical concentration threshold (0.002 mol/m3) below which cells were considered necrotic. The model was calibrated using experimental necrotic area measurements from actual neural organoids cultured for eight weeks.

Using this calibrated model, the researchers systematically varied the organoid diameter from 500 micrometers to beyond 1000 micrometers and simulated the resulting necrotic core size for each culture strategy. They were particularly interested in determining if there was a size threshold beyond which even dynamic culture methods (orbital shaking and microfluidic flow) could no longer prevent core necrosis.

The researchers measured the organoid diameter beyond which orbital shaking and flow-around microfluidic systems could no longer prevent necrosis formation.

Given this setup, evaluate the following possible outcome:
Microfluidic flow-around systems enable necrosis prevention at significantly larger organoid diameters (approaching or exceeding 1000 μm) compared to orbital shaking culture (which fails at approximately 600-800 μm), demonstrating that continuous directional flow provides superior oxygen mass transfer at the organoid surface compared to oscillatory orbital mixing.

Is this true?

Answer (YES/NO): NO